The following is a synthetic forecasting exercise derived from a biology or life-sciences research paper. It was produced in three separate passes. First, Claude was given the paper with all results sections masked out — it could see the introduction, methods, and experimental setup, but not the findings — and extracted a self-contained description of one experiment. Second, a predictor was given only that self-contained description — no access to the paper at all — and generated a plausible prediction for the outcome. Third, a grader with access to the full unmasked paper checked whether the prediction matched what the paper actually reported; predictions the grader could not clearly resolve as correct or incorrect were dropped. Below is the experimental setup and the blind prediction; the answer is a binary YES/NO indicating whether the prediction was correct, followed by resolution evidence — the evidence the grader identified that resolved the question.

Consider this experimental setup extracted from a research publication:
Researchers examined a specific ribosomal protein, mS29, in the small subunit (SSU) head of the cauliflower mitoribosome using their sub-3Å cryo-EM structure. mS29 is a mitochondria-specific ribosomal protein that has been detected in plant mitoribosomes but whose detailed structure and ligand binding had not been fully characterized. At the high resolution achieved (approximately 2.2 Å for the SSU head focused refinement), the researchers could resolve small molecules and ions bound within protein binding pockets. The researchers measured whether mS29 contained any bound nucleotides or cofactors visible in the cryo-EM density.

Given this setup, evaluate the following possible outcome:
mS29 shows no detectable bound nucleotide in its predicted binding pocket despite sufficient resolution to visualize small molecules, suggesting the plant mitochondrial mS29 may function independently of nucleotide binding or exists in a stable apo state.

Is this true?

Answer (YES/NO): NO